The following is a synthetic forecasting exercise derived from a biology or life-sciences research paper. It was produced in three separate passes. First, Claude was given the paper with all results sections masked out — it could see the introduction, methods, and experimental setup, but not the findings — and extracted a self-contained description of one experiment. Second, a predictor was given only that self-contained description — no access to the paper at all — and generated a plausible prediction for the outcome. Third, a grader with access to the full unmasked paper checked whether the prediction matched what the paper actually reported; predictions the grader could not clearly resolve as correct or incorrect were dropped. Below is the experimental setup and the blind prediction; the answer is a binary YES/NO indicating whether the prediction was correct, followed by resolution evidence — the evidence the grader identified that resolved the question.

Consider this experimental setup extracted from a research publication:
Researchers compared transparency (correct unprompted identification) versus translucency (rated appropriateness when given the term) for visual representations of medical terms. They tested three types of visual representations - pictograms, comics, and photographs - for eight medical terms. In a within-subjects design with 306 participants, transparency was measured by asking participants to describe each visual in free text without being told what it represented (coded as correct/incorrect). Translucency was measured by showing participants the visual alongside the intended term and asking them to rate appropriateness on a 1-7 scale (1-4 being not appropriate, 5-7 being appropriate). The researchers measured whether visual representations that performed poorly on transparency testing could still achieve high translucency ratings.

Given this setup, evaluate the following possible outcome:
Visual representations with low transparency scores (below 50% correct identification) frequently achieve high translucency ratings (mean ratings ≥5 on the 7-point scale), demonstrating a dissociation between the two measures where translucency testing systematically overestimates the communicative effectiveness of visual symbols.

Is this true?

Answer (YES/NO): YES